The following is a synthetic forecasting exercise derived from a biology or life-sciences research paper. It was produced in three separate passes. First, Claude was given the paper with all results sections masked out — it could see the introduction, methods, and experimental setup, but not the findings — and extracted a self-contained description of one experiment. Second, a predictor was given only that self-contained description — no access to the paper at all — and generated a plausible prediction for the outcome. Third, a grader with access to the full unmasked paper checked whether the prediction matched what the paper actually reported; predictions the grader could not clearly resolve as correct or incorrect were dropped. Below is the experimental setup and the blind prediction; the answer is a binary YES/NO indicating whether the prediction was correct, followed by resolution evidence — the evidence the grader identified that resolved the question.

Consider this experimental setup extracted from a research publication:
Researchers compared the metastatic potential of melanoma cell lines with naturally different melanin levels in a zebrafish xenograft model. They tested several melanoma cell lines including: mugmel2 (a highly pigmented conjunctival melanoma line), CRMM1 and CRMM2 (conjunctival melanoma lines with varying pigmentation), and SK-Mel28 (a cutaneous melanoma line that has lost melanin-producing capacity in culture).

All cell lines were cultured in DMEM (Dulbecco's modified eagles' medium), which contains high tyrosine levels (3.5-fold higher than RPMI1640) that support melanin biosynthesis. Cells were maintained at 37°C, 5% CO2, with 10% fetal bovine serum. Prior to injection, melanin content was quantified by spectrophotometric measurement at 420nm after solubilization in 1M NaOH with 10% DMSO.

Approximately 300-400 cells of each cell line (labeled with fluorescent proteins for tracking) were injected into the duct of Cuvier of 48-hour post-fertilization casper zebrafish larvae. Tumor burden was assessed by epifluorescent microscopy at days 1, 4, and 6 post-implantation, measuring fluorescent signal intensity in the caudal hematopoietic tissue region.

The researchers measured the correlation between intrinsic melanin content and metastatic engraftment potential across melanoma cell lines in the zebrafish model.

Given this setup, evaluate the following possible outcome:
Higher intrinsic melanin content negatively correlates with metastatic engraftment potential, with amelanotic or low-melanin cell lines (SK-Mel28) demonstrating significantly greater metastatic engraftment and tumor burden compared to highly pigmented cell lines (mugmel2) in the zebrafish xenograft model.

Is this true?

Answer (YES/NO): NO